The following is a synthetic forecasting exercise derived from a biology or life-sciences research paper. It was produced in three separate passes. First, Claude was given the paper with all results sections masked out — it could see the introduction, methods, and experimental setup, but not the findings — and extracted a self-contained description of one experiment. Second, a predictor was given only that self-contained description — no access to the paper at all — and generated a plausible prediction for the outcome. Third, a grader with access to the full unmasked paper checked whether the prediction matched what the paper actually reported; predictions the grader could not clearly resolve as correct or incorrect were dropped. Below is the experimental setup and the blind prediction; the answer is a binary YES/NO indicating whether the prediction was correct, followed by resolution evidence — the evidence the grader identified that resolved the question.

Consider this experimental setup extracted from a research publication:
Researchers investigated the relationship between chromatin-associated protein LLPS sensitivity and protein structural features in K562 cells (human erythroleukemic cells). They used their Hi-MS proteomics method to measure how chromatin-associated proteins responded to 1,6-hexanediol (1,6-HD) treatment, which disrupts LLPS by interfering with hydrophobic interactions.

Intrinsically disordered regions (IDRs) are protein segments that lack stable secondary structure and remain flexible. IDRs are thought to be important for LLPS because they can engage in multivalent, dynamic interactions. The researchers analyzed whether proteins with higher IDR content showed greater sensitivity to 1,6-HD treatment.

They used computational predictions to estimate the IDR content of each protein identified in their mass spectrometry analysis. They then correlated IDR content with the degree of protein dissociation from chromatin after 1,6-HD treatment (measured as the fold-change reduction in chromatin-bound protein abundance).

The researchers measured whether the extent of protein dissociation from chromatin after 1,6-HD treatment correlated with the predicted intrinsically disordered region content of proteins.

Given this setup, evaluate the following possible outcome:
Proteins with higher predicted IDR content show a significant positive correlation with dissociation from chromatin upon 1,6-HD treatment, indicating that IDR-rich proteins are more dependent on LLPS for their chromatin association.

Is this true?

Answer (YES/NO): YES